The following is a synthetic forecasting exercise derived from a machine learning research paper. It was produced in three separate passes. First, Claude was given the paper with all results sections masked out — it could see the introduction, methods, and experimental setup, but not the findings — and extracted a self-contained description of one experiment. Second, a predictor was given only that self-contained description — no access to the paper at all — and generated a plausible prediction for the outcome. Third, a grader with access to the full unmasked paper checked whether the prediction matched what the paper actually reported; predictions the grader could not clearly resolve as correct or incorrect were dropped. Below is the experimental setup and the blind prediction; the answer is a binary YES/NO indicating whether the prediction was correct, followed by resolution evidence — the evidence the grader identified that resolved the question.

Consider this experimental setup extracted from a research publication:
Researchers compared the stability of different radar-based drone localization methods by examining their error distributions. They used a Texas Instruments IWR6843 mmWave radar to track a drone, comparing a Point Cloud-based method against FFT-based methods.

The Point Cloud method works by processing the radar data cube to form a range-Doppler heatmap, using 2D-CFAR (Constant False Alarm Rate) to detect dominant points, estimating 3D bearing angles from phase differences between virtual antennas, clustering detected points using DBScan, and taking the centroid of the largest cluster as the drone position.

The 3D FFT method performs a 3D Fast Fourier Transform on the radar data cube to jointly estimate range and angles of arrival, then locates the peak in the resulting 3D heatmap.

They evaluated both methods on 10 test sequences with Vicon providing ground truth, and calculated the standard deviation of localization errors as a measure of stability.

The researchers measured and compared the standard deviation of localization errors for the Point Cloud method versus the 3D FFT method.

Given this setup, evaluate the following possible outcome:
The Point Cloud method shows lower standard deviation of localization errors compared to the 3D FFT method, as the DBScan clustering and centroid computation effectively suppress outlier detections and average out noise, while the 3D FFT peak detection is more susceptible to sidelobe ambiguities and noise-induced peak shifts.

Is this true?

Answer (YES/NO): YES